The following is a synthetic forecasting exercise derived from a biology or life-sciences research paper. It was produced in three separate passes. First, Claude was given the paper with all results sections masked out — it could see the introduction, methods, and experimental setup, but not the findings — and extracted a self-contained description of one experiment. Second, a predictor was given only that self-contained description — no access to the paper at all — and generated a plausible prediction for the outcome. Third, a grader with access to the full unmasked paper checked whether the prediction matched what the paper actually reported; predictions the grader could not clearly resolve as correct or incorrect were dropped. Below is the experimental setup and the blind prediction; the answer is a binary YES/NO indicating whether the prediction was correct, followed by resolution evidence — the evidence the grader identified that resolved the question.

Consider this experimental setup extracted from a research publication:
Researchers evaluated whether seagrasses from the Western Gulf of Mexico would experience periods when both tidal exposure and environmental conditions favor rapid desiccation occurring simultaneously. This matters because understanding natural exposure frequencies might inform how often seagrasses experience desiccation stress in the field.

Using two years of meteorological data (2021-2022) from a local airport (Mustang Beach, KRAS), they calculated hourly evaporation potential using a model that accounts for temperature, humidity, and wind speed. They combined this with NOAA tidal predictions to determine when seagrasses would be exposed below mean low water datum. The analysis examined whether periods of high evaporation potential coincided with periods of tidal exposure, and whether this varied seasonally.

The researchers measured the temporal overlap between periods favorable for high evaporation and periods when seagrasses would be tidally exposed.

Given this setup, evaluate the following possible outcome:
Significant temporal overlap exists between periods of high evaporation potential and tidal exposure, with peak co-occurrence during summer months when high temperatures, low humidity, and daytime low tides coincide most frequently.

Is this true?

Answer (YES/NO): NO